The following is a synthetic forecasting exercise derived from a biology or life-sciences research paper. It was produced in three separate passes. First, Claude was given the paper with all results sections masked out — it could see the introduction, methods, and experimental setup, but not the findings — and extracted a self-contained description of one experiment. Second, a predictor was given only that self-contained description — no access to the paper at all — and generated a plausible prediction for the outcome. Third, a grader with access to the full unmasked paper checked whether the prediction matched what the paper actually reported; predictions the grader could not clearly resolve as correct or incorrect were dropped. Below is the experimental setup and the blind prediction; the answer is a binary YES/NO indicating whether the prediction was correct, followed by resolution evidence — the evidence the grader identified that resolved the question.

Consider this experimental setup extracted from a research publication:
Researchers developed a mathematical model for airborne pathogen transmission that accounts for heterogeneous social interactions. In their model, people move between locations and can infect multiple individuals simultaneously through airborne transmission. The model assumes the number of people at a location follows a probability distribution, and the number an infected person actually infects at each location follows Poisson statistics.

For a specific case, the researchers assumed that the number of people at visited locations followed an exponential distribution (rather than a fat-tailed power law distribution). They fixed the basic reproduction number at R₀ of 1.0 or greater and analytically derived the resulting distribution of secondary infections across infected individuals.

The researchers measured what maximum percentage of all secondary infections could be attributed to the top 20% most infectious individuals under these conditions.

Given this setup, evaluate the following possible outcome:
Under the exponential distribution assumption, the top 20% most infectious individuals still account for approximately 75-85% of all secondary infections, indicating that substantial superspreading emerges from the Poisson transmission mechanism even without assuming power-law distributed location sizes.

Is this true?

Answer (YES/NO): NO